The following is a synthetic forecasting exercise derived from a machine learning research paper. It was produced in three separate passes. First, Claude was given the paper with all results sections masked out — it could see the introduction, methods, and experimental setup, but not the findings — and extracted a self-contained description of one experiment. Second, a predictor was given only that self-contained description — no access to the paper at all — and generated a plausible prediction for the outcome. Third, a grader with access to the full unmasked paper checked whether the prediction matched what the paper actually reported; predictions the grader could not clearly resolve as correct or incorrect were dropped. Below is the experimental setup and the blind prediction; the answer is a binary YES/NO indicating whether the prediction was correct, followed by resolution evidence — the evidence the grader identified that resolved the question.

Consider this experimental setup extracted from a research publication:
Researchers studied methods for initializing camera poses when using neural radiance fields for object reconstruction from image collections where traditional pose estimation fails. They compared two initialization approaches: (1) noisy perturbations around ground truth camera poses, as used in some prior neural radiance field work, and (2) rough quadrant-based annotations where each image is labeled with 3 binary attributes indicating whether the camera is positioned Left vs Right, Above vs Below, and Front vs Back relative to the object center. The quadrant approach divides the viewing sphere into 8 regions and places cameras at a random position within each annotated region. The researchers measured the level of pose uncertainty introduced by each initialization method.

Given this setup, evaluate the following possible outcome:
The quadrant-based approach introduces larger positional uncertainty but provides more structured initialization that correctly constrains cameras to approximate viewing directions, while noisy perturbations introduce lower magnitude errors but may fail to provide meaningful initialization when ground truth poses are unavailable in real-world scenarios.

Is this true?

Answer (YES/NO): YES